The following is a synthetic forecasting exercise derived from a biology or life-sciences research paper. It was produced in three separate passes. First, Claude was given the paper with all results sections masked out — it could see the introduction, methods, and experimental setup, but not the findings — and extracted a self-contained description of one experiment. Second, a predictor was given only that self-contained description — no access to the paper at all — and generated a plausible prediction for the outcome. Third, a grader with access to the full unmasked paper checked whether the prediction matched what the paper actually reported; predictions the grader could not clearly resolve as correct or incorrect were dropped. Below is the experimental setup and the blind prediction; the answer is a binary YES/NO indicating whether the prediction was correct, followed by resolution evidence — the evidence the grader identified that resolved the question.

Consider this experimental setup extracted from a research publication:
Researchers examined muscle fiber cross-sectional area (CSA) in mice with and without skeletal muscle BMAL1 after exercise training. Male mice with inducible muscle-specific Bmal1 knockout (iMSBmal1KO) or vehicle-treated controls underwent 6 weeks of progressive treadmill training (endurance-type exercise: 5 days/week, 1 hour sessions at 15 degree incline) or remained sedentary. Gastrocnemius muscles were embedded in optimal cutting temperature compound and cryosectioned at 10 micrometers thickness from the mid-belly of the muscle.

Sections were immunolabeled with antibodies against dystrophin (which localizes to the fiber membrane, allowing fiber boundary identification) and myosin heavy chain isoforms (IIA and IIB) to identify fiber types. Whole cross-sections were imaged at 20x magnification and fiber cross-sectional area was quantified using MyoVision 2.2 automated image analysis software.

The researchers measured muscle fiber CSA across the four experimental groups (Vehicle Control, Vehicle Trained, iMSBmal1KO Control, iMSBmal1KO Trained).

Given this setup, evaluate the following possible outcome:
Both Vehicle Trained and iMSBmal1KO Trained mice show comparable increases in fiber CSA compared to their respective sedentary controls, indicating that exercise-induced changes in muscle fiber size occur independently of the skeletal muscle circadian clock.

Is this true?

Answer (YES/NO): NO